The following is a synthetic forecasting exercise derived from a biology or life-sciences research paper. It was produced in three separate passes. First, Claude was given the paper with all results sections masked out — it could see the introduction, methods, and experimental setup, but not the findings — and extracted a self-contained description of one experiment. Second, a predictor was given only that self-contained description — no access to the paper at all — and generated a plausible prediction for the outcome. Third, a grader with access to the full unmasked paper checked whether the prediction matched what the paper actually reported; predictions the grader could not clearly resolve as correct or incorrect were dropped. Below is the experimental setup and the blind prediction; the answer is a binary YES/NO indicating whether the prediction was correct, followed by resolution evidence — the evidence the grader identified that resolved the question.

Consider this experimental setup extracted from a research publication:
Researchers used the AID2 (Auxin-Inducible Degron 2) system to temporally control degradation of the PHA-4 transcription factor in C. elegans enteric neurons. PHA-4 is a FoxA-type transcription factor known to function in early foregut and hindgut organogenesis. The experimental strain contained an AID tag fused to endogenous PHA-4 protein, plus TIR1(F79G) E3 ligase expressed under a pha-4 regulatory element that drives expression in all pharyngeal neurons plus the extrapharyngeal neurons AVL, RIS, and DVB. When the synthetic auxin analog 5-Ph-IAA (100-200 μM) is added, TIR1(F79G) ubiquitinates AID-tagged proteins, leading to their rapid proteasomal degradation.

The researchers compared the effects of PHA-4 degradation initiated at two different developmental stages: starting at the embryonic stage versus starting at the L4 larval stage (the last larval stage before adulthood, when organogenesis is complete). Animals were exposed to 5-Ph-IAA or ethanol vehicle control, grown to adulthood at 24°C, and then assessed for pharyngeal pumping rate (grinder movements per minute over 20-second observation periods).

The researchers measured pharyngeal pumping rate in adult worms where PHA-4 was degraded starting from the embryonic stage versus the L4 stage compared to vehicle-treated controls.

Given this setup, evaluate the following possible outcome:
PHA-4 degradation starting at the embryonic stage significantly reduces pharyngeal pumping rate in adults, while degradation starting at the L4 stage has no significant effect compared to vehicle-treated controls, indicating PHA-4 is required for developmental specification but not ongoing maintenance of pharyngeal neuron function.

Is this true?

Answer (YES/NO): NO